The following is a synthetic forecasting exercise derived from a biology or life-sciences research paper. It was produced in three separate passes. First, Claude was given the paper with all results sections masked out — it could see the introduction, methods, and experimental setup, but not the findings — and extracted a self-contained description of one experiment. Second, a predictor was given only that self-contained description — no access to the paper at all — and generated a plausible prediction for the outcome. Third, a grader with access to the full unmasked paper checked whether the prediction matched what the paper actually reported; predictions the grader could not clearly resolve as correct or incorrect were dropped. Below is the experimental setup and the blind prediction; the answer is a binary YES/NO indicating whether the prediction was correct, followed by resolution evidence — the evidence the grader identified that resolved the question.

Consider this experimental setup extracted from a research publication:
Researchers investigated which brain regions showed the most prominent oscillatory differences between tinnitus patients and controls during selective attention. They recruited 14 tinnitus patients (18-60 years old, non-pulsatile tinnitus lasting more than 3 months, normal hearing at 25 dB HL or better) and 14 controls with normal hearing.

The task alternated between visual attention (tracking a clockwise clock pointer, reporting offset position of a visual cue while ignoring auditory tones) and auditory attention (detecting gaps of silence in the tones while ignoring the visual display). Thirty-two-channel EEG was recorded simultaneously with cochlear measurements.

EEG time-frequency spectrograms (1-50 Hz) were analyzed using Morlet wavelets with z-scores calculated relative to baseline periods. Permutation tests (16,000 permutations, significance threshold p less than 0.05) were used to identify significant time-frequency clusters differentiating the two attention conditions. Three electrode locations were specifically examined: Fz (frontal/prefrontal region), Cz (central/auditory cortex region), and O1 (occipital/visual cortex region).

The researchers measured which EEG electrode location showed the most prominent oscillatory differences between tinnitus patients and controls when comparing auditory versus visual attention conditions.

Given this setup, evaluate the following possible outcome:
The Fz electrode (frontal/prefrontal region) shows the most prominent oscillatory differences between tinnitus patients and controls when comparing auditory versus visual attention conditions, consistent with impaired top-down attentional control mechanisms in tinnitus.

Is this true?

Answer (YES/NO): YES